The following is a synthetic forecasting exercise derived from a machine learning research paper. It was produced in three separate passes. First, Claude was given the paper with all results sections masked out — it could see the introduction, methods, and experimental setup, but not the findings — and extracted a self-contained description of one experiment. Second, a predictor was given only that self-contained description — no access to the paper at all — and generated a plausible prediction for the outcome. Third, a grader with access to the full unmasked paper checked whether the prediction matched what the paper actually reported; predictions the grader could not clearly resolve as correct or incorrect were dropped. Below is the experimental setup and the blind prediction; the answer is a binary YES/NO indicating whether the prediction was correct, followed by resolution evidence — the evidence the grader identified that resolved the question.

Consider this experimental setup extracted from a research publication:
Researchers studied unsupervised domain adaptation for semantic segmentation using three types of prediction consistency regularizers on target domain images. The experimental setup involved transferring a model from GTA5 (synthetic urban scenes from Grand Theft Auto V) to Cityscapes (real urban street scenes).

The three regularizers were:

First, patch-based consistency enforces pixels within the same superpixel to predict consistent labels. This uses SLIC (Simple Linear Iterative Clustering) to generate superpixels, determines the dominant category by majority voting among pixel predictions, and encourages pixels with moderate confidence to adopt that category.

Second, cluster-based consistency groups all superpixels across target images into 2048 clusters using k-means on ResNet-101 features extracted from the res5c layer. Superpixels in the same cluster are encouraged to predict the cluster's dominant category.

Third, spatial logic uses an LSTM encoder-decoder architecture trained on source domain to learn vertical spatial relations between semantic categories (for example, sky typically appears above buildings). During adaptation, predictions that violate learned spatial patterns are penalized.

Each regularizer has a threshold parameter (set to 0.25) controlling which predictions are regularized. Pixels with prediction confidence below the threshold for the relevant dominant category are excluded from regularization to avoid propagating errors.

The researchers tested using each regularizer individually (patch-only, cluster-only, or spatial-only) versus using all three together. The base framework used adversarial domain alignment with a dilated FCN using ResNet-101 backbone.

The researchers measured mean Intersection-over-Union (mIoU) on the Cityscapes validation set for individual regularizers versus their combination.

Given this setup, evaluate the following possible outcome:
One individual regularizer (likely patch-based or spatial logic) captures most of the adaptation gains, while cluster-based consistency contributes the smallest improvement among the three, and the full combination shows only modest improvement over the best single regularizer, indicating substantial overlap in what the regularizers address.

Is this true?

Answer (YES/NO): NO